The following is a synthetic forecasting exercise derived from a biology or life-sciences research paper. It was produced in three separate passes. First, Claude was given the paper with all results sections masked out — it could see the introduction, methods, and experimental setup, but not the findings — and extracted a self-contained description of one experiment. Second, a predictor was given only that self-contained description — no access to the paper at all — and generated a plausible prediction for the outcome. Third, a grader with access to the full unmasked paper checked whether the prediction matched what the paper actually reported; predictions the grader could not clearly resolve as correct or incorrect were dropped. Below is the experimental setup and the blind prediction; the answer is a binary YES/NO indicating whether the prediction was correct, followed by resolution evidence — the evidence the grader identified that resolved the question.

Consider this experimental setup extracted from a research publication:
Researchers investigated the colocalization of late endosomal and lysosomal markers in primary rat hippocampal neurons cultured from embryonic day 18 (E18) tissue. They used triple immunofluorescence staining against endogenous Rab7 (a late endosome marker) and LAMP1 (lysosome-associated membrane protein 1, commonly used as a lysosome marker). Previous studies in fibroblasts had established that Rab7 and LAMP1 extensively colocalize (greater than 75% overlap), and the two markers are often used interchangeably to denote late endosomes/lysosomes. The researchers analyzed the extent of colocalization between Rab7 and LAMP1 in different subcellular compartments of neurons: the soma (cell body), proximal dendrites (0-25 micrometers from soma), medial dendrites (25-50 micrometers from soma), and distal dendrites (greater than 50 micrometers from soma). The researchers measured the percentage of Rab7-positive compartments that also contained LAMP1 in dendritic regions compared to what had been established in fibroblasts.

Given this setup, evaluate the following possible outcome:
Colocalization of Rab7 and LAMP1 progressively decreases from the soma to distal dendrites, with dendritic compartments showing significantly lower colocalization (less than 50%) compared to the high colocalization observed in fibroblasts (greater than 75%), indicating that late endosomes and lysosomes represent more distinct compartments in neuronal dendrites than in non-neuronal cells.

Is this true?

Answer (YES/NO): YES